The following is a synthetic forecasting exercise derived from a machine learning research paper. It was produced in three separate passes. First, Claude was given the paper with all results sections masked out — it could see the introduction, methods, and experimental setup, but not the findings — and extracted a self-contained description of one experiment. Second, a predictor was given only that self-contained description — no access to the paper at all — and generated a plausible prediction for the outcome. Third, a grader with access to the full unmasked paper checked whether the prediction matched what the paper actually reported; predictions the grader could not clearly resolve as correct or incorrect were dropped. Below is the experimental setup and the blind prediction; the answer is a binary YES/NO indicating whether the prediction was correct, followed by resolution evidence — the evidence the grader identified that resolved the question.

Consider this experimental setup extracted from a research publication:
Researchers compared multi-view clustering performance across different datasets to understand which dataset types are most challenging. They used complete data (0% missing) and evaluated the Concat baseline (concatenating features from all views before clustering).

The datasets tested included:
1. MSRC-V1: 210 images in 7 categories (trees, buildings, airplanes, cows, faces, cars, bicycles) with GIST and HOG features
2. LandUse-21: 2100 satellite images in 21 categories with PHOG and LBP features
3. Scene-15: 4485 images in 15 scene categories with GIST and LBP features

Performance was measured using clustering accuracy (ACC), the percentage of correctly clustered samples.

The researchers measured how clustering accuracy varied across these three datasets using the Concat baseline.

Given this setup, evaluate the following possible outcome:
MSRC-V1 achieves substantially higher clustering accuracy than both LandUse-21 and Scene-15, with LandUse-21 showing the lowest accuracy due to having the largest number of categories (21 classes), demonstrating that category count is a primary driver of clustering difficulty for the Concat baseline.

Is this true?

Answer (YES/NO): YES